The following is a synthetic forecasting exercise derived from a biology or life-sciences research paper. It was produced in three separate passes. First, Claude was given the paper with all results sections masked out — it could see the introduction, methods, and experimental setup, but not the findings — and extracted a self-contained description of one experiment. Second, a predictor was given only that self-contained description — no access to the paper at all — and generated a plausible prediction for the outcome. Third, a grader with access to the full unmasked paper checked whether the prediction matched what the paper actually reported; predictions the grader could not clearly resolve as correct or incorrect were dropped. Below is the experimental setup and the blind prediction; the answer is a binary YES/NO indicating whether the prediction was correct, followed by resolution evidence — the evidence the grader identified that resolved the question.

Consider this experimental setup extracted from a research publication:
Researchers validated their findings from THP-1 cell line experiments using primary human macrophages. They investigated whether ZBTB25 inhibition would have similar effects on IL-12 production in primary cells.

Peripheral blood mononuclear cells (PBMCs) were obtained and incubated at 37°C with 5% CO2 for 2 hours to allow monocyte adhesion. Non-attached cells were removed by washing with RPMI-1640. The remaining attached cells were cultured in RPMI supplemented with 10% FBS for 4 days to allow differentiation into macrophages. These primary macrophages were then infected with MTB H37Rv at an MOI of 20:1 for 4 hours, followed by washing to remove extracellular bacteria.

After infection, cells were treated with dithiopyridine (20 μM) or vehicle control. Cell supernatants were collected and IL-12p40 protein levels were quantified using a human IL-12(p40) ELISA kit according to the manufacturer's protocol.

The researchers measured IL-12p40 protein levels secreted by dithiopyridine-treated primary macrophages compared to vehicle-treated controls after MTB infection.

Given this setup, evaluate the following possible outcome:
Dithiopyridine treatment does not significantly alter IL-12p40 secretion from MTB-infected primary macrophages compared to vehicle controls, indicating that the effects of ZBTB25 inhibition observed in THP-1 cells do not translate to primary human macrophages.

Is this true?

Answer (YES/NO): NO